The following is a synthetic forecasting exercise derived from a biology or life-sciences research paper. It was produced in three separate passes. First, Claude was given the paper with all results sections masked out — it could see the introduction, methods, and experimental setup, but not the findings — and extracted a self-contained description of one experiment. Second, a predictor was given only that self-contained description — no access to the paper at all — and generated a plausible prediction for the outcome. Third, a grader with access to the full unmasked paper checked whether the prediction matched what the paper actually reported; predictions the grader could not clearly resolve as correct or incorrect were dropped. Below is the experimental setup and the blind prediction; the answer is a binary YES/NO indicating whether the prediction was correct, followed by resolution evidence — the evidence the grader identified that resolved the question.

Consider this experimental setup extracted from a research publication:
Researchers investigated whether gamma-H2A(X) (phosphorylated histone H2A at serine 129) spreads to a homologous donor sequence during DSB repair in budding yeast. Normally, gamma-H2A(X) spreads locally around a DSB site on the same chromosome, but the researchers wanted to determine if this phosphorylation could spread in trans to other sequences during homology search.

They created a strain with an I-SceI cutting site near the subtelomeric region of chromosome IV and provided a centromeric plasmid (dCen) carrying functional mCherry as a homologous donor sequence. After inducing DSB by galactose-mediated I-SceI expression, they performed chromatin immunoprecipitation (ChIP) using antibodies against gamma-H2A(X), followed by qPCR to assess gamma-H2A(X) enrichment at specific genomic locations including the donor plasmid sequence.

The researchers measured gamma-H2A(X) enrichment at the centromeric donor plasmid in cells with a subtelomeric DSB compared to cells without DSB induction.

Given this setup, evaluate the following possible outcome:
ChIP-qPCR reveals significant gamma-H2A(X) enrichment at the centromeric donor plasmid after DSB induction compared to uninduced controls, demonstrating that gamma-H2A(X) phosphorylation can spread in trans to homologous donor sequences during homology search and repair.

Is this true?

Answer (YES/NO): YES